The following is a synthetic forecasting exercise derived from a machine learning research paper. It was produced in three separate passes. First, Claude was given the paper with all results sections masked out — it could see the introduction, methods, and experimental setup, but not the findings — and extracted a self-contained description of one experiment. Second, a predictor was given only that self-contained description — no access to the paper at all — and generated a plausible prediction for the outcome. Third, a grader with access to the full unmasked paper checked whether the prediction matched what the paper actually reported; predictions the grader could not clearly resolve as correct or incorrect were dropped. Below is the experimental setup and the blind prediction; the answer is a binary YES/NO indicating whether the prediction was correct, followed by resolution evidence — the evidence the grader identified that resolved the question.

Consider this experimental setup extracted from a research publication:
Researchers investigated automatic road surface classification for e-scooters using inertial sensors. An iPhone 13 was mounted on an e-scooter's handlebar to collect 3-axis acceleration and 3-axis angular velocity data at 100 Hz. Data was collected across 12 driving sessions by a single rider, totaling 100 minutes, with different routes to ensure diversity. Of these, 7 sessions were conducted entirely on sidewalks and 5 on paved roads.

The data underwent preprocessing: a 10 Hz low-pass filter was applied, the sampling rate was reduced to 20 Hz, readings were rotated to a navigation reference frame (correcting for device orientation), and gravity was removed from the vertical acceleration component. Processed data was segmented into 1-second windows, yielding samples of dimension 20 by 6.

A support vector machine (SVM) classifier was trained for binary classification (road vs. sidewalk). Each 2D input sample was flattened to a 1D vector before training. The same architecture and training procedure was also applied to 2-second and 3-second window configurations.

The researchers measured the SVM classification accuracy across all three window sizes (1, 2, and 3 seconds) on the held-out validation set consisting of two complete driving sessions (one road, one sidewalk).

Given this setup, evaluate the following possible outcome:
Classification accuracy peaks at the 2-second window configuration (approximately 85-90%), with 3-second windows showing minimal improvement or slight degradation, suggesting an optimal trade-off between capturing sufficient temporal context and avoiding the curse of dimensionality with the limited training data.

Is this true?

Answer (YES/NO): NO